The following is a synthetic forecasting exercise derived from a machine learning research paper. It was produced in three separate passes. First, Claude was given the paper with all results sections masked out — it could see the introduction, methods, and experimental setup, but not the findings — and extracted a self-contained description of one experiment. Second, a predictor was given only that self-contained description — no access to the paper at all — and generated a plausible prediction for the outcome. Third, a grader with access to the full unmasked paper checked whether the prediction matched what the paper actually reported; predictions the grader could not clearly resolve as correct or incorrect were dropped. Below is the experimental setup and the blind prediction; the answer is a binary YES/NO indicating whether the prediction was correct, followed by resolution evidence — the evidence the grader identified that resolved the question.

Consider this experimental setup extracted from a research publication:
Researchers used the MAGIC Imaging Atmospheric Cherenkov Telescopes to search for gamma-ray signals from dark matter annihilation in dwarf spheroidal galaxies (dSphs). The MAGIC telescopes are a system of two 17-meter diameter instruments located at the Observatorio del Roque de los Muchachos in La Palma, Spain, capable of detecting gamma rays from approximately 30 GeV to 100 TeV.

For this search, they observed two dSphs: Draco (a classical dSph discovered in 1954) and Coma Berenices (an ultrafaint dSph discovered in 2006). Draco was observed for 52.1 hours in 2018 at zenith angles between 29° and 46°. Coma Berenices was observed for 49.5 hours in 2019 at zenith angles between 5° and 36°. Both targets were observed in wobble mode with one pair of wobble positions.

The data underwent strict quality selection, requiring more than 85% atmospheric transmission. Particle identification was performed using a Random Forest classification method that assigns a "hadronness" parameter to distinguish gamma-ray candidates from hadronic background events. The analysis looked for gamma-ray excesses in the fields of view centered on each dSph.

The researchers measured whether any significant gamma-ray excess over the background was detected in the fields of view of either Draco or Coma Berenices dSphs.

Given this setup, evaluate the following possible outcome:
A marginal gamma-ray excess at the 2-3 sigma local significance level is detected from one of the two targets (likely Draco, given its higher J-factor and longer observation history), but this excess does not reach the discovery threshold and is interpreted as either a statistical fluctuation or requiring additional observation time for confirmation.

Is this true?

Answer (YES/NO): NO